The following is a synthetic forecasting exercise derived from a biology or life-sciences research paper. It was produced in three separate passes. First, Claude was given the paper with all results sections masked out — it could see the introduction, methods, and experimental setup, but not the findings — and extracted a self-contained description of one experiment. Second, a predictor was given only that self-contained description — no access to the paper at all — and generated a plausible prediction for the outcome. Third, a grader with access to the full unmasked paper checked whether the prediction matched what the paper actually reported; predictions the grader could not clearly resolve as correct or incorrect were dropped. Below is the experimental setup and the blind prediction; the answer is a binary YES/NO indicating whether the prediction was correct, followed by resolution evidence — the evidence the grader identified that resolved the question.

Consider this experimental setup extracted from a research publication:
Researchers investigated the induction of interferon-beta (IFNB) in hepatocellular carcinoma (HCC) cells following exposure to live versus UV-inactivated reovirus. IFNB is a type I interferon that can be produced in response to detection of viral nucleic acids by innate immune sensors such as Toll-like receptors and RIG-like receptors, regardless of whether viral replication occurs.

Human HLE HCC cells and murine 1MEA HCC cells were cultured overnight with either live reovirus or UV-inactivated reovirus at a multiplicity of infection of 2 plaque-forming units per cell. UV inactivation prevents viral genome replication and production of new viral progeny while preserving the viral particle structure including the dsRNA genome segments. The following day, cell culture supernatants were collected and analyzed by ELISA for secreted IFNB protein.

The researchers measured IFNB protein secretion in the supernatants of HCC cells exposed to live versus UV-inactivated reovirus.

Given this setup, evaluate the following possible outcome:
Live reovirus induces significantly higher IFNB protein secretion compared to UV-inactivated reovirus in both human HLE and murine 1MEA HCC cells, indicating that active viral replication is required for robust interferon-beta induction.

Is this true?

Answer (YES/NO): NO